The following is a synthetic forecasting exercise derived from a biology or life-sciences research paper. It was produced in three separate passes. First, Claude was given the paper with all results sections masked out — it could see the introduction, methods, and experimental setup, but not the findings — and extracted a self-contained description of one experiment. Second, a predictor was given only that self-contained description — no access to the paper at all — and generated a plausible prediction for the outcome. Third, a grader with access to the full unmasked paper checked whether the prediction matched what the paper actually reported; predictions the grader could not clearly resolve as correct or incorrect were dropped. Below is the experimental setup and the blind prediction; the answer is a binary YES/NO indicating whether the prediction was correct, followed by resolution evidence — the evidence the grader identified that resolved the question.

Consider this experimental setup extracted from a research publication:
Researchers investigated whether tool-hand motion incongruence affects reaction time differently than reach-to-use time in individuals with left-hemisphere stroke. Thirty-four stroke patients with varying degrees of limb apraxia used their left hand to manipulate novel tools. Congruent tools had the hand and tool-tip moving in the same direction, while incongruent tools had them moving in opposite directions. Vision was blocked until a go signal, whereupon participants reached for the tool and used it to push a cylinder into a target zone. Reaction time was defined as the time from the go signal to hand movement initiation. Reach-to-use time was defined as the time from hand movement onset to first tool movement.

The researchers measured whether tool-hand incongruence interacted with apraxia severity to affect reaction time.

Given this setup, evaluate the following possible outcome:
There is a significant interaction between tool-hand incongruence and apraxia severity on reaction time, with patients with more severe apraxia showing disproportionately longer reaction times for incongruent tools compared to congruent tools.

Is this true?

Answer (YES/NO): NO